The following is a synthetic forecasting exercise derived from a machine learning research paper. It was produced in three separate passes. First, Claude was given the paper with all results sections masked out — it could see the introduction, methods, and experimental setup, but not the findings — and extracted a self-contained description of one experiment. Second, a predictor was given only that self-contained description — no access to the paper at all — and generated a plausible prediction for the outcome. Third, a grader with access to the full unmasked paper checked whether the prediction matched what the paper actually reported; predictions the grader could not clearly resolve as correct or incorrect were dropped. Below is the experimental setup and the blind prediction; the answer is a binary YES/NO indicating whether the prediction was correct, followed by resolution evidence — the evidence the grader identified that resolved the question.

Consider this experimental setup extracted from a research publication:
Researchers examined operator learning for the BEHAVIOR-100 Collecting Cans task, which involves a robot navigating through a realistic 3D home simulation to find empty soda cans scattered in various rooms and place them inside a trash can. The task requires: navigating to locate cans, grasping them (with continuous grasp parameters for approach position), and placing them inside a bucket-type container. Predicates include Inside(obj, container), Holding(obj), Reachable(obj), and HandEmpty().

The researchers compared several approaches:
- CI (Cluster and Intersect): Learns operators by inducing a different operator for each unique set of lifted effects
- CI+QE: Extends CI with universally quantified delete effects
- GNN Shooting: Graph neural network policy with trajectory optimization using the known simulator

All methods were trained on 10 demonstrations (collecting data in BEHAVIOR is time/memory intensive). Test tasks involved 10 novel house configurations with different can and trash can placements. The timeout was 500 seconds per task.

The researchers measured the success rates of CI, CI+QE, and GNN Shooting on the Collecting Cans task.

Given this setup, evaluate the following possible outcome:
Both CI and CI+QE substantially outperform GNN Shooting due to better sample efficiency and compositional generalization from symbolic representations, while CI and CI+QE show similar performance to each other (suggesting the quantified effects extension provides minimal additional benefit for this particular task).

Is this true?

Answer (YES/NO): NO